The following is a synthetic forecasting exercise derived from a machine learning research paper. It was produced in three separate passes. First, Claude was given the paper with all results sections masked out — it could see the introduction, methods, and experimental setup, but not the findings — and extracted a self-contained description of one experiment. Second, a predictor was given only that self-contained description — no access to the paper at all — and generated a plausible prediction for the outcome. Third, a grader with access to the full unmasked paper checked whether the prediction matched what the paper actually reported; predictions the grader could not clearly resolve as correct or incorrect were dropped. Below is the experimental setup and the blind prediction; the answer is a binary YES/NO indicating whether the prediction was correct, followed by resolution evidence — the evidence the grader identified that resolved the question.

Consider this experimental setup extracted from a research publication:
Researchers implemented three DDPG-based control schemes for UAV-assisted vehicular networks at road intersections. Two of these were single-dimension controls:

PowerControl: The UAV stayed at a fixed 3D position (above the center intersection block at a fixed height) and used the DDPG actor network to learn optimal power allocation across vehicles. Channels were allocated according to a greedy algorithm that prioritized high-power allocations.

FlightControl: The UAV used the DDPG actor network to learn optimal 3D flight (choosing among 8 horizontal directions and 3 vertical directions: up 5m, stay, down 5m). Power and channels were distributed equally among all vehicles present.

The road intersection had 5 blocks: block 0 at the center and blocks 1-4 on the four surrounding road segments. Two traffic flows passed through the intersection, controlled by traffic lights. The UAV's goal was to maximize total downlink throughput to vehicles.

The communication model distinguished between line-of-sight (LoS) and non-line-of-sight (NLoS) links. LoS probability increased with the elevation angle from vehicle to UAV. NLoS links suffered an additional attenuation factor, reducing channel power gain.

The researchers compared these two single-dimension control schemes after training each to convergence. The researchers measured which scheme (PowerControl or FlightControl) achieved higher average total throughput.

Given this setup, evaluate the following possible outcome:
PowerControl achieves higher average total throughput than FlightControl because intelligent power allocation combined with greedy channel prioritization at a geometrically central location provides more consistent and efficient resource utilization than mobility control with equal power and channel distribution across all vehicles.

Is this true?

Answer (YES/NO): YES